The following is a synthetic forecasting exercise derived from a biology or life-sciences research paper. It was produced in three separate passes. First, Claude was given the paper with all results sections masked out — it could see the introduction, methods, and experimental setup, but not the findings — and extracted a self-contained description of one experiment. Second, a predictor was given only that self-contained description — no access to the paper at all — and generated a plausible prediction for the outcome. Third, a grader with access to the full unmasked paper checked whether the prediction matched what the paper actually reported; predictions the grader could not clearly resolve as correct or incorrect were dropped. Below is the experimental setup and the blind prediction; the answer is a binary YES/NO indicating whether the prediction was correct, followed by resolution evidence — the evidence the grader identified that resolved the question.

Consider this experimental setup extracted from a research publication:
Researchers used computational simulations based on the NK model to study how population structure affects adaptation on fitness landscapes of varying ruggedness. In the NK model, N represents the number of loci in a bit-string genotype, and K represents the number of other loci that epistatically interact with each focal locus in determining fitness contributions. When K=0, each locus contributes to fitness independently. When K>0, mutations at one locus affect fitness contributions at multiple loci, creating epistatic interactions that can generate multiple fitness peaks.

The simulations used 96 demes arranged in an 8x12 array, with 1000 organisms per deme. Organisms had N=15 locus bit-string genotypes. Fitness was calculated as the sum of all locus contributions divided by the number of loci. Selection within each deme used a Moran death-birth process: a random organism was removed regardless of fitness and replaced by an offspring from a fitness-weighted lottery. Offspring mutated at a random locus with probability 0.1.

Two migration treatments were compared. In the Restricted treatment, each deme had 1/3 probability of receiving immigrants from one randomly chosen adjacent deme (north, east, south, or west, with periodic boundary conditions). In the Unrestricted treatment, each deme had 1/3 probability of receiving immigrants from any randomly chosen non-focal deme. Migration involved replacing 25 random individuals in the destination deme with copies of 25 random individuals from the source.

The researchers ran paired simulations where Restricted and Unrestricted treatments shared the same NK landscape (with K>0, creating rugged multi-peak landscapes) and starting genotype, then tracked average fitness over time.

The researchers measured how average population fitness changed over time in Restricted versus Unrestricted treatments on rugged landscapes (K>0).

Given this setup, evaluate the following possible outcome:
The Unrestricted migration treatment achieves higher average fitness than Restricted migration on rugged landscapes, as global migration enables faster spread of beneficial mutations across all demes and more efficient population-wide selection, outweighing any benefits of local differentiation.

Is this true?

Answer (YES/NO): NO